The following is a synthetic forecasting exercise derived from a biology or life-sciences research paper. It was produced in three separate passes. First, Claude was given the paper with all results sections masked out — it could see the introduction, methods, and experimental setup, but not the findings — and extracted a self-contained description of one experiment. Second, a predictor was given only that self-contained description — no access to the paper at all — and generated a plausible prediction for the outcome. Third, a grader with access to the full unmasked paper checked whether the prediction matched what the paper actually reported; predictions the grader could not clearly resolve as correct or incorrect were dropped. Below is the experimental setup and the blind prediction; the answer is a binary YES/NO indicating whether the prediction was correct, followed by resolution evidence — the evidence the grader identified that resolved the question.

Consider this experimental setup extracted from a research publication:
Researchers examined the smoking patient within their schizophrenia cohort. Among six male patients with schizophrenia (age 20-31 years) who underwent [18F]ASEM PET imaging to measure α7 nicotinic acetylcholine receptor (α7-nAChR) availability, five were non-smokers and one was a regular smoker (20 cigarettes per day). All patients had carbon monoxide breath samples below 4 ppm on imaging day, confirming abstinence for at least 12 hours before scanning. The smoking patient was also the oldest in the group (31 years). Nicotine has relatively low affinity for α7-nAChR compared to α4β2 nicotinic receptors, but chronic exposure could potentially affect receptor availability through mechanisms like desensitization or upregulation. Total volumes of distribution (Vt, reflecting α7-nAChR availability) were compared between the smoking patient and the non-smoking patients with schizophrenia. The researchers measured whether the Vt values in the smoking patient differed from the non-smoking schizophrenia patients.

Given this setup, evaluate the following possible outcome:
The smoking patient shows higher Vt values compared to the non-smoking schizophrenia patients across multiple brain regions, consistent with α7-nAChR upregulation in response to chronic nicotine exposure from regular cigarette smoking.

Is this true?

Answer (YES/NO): NO